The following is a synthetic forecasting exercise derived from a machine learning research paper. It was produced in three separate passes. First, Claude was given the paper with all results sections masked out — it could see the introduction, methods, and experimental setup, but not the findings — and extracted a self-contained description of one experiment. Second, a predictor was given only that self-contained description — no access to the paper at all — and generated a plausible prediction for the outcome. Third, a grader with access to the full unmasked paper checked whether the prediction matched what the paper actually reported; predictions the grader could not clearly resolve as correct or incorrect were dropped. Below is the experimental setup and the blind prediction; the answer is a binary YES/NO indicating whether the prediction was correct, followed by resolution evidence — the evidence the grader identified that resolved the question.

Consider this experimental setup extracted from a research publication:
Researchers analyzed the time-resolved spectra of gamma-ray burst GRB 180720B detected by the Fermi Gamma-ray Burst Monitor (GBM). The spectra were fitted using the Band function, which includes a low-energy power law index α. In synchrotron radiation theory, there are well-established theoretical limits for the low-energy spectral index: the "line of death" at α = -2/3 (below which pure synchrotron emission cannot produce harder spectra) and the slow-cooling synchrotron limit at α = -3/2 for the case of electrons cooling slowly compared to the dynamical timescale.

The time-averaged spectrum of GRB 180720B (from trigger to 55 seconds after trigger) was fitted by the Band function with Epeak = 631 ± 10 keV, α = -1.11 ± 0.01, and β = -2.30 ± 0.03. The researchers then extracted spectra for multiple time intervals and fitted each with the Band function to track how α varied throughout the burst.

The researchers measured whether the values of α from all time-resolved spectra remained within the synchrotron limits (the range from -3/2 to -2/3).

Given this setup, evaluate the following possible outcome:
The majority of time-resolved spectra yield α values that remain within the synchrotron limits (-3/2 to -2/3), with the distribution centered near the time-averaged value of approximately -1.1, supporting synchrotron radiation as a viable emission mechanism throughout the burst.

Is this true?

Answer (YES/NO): YES